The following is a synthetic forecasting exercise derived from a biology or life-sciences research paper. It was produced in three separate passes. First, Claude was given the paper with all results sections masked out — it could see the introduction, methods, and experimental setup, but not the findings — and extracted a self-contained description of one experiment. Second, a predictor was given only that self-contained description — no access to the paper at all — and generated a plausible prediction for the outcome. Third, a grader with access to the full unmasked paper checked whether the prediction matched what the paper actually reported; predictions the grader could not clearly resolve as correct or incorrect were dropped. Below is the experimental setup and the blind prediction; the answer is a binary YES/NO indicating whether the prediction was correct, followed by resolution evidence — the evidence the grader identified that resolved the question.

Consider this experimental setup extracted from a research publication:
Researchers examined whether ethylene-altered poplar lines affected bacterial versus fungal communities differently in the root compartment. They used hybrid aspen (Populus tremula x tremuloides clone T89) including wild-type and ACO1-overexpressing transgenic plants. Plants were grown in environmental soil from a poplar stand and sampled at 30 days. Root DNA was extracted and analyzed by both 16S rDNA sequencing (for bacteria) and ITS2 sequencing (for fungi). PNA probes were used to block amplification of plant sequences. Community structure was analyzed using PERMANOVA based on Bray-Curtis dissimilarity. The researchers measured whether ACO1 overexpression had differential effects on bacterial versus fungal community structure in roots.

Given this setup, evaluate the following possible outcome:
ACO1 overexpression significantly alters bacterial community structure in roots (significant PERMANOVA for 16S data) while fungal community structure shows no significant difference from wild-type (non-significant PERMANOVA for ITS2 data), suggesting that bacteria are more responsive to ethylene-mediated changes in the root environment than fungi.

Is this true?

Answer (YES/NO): NO